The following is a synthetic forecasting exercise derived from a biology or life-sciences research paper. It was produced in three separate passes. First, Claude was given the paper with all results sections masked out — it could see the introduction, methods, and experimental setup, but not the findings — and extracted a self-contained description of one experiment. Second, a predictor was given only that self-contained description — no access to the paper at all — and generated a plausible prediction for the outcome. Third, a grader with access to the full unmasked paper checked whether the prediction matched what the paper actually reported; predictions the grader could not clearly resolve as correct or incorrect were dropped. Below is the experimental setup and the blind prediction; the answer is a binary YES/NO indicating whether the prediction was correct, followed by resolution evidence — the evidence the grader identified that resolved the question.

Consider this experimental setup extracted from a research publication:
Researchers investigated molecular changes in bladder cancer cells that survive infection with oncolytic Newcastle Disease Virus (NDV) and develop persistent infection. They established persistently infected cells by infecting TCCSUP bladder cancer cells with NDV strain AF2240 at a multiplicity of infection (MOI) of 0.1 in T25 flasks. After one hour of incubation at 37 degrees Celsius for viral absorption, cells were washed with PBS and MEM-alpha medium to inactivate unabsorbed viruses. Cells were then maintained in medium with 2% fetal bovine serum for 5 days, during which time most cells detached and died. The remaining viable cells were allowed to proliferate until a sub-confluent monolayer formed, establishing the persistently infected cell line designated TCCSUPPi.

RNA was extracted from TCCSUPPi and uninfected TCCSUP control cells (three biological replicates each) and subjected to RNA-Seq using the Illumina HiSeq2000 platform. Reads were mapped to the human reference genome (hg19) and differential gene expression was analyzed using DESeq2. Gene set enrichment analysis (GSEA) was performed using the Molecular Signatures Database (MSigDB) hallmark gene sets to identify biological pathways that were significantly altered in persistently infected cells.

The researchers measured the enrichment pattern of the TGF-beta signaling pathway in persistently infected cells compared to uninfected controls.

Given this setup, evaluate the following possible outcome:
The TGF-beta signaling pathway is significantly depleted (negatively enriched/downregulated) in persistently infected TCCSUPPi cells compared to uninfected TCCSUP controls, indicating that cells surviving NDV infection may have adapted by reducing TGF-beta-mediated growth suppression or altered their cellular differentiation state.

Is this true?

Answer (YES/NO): NO